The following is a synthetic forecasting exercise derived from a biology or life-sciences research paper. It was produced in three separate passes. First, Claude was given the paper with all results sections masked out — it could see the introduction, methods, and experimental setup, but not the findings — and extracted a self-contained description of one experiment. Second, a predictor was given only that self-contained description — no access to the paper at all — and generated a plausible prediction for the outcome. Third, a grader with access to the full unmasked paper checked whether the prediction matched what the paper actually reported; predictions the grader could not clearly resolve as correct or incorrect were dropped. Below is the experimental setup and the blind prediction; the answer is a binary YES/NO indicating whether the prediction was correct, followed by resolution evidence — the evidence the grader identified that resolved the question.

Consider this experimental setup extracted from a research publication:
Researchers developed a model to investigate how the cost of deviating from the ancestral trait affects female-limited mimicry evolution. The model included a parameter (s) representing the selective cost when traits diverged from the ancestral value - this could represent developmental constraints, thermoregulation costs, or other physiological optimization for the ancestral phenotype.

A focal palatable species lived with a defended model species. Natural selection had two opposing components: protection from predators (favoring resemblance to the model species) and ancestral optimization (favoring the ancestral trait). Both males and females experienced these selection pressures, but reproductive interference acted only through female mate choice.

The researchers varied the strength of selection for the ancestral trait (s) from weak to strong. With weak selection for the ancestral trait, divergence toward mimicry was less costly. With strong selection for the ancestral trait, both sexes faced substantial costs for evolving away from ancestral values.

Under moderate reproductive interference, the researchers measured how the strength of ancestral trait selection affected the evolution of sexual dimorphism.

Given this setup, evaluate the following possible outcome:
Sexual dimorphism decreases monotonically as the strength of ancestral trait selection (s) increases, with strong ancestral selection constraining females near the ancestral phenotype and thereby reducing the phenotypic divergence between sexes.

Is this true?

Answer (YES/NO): NO